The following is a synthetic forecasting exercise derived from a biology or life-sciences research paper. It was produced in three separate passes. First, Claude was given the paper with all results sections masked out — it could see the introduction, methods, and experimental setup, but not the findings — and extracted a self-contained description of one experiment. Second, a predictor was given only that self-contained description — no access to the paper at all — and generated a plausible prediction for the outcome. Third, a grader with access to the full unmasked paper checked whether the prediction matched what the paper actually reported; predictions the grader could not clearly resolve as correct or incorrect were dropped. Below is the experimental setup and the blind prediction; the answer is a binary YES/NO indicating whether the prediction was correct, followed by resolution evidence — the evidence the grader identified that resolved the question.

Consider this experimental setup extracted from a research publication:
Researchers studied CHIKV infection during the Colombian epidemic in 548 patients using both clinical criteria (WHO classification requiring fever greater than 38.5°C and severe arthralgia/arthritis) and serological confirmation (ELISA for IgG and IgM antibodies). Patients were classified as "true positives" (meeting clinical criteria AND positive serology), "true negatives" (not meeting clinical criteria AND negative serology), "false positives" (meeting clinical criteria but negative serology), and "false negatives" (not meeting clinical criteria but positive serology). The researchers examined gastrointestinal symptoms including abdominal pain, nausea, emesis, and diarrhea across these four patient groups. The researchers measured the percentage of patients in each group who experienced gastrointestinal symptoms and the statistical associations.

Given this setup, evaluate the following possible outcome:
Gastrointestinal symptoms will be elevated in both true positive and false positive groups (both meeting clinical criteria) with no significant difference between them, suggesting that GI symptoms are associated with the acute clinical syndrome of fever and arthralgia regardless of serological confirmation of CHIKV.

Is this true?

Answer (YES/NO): YES